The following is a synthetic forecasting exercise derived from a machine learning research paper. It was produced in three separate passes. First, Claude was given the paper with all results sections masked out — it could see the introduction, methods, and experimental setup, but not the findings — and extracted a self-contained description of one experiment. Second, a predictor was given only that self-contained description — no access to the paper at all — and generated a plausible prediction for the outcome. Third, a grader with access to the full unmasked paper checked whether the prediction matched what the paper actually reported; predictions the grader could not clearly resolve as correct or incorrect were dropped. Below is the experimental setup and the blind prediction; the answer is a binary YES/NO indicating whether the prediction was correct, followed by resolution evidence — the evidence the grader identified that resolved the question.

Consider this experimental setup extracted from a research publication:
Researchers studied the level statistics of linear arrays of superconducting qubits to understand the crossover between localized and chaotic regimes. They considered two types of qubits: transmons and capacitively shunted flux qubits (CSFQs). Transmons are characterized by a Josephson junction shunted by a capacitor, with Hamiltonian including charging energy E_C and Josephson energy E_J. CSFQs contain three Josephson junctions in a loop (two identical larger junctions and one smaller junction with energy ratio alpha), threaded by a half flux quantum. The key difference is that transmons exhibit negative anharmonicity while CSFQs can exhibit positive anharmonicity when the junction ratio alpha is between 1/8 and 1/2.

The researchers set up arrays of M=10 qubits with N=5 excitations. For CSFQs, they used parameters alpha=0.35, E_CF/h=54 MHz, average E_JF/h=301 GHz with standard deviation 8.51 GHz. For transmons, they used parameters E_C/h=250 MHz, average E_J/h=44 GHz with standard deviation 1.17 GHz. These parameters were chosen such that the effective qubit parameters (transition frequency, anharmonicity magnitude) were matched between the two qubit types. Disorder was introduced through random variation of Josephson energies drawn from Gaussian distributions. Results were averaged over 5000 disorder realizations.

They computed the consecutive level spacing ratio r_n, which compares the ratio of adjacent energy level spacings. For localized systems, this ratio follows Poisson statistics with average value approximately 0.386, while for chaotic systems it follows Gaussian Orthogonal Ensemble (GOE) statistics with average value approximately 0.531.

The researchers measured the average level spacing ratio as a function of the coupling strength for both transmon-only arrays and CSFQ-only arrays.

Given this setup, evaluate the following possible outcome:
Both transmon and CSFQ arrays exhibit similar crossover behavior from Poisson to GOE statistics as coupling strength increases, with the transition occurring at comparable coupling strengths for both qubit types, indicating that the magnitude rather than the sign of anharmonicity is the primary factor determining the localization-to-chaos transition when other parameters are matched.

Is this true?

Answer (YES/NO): YES